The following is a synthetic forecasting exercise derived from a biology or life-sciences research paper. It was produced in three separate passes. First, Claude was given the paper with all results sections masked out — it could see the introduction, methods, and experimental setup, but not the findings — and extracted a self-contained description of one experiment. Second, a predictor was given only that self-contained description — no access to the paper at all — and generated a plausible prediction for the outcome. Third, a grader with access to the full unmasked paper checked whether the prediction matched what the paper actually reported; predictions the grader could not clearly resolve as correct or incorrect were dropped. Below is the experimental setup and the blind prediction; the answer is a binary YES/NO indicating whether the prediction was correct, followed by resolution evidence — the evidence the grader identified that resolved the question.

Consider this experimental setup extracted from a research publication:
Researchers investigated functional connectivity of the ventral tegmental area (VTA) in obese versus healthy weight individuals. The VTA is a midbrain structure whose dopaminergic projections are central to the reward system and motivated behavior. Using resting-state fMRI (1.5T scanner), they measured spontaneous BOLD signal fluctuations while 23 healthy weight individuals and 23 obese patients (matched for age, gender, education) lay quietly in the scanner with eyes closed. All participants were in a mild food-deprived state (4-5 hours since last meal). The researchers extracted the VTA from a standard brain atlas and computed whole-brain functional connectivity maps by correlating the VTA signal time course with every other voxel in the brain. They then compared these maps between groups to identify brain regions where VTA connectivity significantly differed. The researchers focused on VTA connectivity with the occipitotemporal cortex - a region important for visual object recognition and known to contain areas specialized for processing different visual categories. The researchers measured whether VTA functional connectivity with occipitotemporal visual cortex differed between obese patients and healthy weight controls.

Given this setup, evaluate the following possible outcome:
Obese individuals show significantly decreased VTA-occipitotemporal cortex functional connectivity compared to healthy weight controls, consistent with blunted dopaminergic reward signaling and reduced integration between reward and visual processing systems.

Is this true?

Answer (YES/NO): NO